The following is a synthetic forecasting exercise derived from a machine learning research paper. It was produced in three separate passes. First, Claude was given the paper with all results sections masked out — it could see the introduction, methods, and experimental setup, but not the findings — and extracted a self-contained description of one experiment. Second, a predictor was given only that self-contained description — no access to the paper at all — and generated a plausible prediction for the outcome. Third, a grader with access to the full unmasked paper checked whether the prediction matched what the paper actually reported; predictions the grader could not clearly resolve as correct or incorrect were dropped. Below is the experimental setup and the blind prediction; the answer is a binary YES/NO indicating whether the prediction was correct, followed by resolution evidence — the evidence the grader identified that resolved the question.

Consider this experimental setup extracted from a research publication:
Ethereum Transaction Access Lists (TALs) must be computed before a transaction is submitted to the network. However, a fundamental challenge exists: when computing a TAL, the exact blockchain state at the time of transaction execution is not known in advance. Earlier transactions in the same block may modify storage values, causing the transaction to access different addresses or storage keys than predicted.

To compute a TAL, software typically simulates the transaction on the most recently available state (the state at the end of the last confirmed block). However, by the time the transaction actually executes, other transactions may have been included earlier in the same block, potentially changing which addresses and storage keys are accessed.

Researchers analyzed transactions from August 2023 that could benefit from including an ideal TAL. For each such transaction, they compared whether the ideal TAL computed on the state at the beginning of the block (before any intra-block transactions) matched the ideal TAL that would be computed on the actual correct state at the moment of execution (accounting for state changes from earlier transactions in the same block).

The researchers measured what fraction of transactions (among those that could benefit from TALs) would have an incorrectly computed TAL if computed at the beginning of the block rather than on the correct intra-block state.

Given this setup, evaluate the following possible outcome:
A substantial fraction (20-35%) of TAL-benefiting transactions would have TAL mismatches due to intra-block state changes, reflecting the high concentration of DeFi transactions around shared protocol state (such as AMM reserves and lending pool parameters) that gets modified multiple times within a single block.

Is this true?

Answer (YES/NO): NO